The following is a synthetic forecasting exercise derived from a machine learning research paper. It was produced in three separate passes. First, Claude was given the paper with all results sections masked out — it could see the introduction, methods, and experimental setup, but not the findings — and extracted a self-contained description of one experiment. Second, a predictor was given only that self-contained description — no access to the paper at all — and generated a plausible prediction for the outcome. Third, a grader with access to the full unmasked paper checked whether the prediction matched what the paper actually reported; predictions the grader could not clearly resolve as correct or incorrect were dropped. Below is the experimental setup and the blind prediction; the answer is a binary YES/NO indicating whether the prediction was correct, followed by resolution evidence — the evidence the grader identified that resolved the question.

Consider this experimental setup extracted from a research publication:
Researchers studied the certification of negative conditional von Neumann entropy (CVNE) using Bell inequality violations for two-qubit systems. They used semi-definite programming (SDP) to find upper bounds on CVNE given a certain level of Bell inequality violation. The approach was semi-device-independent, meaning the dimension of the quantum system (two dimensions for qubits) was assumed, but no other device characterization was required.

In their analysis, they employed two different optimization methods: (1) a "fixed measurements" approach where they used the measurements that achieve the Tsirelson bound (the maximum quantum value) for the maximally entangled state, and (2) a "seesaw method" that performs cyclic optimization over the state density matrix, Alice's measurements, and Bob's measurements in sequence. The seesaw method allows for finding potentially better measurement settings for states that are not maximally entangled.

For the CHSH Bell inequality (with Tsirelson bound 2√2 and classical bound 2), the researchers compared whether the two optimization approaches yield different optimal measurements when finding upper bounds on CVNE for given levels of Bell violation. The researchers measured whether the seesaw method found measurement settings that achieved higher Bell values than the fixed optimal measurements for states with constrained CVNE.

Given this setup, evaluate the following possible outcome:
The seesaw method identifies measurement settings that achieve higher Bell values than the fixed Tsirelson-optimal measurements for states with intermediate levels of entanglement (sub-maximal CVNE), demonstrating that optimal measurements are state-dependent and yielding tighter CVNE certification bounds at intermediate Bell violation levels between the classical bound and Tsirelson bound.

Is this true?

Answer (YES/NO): NO